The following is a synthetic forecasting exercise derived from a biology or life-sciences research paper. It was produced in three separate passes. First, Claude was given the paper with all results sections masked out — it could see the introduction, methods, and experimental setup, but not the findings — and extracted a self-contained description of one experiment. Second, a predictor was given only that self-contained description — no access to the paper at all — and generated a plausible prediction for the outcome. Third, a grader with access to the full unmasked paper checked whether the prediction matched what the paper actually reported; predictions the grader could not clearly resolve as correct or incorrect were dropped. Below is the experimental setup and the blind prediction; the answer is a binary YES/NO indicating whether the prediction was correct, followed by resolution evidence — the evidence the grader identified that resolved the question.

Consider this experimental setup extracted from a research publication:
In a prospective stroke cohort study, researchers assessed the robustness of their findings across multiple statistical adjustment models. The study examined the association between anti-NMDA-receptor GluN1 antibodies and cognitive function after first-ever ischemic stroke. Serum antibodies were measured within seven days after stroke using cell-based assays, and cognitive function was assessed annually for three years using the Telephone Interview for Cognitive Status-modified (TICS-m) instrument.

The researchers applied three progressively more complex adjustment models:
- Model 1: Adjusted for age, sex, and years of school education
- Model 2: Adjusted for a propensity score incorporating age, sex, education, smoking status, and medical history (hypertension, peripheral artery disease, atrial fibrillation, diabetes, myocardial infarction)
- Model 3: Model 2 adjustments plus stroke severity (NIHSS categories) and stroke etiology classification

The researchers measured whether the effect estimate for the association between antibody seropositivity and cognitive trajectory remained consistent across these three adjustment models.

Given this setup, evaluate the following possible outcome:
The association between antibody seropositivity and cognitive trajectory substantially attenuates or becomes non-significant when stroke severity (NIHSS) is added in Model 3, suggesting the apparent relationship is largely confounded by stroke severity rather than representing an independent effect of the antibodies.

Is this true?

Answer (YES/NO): NO